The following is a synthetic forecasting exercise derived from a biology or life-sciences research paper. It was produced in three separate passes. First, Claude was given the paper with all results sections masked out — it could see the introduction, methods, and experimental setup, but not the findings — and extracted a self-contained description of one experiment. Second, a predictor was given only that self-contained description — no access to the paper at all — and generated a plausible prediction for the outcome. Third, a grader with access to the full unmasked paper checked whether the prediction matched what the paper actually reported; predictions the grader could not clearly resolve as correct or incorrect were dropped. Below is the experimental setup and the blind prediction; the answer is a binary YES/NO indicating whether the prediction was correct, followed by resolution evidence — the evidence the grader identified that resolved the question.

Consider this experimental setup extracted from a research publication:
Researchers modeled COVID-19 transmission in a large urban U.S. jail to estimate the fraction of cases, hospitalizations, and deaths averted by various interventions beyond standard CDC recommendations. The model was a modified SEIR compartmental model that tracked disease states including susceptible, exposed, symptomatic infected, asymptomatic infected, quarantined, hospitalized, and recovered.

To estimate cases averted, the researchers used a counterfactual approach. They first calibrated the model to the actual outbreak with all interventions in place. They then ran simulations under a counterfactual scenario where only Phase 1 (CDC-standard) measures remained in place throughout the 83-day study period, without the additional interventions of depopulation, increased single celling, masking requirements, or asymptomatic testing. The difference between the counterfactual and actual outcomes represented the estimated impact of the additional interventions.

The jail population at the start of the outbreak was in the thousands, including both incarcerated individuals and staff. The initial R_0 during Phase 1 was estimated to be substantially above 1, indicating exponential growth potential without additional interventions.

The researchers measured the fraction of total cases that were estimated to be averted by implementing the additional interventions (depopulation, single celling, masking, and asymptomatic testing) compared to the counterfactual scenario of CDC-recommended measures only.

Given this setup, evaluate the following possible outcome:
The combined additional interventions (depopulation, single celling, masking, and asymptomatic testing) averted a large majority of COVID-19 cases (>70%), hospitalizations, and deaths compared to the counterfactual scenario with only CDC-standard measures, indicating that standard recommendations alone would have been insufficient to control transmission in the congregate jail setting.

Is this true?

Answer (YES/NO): YES